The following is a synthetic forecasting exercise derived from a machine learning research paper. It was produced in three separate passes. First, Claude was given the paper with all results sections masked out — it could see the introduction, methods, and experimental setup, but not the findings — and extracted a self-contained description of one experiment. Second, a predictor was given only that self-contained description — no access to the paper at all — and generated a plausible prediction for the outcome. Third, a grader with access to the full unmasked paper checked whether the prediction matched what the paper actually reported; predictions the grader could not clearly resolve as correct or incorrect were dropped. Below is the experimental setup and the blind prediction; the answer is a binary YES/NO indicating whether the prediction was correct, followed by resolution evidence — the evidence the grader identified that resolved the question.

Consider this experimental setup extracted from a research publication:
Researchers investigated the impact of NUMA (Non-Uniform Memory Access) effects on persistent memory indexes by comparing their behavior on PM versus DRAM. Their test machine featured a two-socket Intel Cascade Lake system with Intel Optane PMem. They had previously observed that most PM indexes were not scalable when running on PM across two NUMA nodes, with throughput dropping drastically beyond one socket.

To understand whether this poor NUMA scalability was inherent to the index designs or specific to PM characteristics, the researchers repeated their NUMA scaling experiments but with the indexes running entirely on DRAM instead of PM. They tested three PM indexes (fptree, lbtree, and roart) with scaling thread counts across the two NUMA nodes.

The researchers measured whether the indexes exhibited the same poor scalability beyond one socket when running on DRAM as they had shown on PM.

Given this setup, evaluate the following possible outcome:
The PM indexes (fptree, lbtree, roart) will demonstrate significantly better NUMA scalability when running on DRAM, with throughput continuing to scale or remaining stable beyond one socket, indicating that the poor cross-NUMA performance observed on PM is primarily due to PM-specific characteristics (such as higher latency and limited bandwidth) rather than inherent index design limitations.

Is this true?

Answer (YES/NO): YES